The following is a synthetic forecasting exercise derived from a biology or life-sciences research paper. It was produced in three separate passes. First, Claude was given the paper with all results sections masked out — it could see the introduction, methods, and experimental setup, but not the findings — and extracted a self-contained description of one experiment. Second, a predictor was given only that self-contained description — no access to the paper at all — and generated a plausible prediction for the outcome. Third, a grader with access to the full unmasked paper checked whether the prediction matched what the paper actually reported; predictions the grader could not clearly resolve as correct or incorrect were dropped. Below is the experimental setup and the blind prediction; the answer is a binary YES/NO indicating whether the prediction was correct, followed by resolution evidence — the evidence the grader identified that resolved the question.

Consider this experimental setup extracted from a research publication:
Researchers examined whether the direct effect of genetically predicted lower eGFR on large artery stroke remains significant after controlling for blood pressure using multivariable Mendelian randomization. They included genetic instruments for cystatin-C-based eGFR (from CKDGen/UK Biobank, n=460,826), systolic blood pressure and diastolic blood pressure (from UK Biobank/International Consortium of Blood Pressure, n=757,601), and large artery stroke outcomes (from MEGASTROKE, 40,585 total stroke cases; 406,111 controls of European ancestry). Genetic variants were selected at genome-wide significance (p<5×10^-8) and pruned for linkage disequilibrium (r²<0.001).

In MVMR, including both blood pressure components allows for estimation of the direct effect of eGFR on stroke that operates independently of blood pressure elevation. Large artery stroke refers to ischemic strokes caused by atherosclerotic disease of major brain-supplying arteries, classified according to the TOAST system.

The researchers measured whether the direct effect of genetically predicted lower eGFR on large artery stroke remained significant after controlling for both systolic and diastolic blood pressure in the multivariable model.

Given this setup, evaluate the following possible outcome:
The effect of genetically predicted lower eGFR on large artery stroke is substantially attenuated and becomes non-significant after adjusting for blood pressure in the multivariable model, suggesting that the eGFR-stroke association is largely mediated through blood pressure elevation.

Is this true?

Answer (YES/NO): NO